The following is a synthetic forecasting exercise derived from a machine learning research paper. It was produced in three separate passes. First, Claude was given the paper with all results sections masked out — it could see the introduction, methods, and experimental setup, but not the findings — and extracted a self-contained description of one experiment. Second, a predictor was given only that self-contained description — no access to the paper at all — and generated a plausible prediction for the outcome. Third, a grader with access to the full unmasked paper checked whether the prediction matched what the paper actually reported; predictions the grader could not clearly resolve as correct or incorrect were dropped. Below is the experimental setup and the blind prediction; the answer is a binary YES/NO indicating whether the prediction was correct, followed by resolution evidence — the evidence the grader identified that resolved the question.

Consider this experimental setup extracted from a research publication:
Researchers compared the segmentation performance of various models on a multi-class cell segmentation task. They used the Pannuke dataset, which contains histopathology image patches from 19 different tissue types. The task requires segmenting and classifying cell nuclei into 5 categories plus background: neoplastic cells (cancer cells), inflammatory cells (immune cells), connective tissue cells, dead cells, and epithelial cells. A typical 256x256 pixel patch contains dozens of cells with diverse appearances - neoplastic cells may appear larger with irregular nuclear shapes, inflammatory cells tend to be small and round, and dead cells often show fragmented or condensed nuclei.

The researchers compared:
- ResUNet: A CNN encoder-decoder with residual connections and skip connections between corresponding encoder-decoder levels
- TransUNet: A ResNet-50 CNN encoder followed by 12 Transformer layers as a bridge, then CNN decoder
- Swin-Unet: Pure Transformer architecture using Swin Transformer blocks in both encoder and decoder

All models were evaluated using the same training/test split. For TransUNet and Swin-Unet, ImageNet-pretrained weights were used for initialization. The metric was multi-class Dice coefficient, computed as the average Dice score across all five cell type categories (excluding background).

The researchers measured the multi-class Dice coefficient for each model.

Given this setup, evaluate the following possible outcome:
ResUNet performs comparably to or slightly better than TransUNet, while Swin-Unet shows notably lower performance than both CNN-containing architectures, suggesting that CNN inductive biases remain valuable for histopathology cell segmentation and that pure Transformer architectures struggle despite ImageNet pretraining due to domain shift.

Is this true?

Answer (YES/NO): NO